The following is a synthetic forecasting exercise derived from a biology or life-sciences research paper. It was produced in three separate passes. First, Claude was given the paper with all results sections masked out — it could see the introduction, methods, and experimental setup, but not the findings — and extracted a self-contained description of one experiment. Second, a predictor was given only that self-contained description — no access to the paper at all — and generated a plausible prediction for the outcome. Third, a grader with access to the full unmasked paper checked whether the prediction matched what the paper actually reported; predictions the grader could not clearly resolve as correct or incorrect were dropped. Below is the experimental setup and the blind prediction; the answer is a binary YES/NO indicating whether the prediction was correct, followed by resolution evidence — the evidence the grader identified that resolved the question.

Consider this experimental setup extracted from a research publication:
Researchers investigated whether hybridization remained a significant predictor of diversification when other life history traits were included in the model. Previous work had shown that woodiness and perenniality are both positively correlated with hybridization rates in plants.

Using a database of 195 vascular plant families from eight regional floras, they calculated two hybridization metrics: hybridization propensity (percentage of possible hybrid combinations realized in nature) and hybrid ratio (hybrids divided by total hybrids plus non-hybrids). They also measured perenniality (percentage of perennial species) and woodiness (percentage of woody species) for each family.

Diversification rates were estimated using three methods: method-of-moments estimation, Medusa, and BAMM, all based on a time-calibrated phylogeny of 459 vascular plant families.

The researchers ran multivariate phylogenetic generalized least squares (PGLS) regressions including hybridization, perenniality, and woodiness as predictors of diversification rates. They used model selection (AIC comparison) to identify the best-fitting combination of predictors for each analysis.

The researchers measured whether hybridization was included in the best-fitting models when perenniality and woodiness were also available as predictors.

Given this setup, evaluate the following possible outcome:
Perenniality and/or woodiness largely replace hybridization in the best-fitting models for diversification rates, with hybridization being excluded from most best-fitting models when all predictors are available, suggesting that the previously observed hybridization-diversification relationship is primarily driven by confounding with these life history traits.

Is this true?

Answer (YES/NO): NO